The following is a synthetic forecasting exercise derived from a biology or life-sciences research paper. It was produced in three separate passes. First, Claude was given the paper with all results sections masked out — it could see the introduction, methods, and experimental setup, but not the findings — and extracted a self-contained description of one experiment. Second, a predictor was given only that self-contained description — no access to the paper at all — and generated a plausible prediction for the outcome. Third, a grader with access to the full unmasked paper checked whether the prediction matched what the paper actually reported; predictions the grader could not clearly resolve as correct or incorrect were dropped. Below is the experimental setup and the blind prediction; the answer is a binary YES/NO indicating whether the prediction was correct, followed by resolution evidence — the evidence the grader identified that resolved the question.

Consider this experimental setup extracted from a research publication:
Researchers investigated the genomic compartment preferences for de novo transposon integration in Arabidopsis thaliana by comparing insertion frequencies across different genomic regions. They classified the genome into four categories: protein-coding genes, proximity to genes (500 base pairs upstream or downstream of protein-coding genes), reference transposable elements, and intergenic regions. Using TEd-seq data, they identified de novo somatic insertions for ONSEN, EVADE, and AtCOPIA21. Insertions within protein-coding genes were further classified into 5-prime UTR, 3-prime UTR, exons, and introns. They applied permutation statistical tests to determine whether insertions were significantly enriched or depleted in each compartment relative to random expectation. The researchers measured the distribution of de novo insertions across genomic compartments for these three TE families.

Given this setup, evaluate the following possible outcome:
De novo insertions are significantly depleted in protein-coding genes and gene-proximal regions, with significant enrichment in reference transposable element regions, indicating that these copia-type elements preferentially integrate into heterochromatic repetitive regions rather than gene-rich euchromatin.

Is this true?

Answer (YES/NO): NO